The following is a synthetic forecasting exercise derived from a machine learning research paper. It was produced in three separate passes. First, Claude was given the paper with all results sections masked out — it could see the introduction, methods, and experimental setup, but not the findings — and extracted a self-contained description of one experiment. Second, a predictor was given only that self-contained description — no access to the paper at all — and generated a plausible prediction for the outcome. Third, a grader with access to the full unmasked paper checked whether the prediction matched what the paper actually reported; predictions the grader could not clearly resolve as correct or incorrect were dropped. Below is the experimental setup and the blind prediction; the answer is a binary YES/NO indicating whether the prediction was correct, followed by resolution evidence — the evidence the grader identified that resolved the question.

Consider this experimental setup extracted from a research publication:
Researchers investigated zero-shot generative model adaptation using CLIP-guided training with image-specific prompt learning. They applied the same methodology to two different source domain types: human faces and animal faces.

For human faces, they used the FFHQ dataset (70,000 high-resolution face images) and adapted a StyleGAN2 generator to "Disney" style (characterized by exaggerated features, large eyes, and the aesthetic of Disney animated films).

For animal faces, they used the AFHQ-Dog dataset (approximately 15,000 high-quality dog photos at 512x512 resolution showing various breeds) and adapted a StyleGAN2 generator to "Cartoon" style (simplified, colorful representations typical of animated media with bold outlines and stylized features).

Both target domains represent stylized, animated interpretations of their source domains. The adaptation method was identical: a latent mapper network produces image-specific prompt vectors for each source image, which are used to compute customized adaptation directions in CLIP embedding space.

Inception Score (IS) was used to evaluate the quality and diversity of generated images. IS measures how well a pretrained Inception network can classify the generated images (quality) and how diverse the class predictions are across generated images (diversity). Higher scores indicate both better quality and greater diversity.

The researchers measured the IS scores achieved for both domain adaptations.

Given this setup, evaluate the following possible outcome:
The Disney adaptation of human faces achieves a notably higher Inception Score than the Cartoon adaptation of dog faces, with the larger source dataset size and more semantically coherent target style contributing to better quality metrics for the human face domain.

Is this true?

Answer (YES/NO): NO